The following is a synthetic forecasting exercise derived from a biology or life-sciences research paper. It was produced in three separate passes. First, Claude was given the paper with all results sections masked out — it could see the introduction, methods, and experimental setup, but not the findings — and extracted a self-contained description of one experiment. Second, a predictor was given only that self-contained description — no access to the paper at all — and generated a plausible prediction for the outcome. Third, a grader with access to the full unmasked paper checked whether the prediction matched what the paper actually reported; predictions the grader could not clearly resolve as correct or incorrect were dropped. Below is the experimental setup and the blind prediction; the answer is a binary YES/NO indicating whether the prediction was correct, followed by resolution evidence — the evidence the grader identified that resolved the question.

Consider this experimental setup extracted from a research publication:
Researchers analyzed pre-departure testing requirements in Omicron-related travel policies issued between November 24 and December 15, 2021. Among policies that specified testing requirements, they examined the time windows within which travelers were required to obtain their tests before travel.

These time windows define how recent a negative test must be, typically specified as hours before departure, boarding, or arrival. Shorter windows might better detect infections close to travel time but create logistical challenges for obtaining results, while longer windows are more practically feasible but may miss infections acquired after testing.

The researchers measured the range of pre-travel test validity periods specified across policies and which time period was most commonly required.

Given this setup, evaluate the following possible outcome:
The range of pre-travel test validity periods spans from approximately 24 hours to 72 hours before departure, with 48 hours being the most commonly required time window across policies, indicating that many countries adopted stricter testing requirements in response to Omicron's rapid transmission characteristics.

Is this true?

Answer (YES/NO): NO